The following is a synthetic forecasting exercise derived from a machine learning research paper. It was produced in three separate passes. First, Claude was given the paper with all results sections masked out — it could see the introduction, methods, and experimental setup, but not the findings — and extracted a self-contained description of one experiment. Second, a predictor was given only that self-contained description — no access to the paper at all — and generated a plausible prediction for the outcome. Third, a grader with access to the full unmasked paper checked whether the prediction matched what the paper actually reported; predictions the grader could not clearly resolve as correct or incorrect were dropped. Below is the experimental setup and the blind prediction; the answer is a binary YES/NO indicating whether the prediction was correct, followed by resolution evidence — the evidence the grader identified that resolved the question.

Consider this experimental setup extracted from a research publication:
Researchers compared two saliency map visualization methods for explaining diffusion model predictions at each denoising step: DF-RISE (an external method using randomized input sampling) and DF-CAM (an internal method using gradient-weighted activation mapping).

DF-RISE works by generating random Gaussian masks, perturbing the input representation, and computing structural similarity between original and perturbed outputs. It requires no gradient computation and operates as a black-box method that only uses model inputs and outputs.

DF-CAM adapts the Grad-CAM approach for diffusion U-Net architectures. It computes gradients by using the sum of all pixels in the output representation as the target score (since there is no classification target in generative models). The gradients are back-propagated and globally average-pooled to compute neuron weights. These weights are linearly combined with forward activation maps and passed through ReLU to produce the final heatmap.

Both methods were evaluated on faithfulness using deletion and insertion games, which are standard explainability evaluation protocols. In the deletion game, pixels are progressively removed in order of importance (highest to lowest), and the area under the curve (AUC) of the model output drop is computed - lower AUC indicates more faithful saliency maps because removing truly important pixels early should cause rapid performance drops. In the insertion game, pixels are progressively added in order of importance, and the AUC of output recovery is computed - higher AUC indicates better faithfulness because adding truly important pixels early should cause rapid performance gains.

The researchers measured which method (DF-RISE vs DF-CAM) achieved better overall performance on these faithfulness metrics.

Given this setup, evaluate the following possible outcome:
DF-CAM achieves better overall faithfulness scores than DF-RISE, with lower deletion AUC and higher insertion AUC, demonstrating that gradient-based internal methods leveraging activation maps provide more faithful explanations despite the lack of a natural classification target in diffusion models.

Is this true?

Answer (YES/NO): NO